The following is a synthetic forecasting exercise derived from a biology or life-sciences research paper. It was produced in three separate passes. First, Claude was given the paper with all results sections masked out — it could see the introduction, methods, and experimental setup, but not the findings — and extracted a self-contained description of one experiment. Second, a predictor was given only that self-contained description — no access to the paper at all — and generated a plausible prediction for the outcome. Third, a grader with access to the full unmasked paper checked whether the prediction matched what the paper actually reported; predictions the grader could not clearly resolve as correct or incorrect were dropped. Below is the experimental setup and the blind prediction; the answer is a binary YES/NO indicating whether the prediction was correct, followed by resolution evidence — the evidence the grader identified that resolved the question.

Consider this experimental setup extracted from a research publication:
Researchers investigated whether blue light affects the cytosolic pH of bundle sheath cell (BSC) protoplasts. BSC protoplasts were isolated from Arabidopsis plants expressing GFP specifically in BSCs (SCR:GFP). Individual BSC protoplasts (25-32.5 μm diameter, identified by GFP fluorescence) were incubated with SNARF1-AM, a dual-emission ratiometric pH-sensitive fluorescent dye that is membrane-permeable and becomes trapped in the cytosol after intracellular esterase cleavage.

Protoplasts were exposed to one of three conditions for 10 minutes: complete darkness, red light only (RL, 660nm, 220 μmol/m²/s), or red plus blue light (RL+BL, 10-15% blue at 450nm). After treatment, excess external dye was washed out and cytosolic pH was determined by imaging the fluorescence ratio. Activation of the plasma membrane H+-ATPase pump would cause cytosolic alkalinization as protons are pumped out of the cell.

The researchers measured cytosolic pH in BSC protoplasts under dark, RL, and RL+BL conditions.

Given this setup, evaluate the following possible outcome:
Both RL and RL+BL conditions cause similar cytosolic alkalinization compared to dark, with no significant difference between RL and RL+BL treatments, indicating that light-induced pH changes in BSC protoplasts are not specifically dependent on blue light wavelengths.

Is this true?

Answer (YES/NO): NO